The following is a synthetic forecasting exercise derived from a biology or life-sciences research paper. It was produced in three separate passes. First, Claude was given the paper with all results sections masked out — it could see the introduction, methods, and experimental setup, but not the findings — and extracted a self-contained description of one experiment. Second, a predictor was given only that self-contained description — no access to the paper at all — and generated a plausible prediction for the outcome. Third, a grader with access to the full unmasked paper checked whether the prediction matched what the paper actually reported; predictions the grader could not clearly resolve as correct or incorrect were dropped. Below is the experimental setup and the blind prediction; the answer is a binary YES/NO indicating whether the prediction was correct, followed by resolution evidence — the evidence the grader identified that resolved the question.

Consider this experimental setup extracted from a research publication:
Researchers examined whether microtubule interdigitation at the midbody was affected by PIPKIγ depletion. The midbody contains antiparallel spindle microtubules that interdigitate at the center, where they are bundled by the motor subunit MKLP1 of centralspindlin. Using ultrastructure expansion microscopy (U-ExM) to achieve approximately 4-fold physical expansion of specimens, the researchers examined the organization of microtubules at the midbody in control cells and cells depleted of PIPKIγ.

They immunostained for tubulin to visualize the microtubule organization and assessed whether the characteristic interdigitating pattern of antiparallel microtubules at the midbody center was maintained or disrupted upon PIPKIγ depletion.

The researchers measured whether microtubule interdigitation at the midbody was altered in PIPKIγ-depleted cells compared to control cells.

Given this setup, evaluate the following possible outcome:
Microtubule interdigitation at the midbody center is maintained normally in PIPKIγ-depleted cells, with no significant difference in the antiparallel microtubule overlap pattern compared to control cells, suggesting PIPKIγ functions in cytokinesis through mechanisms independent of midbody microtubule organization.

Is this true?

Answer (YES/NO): YES